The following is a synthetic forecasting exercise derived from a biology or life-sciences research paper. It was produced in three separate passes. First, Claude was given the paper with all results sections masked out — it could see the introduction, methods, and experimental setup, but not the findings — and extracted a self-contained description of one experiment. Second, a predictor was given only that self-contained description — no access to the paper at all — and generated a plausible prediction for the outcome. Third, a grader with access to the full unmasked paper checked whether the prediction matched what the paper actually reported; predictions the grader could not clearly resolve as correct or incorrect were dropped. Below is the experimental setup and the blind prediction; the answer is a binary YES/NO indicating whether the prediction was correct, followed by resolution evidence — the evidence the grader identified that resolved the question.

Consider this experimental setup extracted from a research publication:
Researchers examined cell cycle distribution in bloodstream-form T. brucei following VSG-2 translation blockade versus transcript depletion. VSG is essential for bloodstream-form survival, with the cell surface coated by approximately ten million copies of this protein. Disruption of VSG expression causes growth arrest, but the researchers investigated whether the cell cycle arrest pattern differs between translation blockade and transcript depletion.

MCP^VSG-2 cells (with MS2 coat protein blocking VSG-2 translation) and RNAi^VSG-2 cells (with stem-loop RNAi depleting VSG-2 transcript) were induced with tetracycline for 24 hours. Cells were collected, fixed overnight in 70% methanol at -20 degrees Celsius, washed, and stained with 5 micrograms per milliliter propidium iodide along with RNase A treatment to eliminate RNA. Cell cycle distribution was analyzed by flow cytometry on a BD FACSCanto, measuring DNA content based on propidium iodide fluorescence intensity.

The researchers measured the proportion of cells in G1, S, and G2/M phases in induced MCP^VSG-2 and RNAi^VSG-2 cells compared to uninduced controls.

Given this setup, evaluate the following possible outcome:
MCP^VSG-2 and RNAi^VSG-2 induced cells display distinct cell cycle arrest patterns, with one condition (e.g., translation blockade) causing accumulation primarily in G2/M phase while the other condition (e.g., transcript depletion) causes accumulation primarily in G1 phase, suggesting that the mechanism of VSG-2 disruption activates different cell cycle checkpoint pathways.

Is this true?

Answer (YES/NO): NO